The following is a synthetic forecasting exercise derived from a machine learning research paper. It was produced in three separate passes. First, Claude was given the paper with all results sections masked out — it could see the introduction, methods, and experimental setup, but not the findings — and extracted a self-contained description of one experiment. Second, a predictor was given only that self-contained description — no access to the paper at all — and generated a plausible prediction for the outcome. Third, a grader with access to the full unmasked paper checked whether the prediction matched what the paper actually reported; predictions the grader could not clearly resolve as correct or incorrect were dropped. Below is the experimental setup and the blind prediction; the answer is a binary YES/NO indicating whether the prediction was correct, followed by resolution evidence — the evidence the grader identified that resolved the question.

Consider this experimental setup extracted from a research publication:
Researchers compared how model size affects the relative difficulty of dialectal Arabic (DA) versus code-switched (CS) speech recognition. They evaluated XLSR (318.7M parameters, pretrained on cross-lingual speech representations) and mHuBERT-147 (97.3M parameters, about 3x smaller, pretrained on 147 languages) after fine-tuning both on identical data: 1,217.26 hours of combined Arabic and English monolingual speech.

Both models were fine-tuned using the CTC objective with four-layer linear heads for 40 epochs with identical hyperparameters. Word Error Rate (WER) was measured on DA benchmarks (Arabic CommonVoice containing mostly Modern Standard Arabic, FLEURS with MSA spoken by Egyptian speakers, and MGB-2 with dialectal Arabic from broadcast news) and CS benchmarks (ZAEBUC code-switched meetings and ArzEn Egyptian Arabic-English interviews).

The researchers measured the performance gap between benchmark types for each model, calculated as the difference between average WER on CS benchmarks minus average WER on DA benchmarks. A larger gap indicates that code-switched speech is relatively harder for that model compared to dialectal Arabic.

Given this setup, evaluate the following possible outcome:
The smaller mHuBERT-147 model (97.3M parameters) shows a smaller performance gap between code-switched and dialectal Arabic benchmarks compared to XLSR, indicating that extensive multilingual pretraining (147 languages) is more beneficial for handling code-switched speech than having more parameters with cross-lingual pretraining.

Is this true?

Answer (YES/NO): YES